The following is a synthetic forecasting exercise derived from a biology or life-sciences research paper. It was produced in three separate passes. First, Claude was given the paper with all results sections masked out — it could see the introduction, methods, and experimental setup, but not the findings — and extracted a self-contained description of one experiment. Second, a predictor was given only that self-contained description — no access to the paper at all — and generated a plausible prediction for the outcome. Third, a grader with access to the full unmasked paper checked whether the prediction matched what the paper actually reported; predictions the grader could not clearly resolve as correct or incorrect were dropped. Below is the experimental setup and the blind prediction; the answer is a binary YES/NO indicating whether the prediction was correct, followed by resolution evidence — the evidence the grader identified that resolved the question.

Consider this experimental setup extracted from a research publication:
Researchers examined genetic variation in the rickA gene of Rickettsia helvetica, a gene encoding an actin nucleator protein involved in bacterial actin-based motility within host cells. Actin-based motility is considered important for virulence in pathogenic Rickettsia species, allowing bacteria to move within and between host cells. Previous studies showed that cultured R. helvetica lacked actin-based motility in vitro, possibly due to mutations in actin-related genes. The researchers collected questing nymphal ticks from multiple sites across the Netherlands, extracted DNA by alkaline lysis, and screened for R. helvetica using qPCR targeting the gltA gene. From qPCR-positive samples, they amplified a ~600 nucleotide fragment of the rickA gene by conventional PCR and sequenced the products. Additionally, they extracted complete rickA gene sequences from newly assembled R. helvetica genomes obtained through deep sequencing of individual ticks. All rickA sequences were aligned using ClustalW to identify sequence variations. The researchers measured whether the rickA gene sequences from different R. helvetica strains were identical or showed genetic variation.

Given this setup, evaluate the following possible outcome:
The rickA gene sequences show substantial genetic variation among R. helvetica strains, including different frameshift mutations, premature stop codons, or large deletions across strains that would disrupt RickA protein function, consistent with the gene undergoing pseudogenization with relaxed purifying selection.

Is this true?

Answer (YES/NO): NO